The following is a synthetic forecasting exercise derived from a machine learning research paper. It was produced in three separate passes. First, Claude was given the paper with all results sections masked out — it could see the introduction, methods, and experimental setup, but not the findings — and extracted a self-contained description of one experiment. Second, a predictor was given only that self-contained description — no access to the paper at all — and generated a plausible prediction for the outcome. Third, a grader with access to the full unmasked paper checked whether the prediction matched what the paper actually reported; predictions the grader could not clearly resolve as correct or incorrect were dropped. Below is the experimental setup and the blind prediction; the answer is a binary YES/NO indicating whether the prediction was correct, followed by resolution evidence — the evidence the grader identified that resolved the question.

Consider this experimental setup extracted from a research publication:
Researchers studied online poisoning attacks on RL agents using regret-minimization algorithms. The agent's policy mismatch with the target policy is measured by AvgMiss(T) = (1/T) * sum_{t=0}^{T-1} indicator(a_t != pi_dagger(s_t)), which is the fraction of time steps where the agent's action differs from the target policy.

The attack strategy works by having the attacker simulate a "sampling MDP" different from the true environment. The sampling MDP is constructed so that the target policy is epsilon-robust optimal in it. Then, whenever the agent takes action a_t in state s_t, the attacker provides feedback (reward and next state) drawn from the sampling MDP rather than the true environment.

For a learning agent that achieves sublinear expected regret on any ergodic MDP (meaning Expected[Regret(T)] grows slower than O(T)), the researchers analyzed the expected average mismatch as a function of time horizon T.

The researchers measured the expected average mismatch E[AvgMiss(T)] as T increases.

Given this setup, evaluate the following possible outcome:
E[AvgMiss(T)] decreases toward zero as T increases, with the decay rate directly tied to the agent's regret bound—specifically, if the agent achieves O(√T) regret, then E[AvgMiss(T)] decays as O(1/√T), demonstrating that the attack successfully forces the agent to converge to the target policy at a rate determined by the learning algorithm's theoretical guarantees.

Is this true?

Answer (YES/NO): YES